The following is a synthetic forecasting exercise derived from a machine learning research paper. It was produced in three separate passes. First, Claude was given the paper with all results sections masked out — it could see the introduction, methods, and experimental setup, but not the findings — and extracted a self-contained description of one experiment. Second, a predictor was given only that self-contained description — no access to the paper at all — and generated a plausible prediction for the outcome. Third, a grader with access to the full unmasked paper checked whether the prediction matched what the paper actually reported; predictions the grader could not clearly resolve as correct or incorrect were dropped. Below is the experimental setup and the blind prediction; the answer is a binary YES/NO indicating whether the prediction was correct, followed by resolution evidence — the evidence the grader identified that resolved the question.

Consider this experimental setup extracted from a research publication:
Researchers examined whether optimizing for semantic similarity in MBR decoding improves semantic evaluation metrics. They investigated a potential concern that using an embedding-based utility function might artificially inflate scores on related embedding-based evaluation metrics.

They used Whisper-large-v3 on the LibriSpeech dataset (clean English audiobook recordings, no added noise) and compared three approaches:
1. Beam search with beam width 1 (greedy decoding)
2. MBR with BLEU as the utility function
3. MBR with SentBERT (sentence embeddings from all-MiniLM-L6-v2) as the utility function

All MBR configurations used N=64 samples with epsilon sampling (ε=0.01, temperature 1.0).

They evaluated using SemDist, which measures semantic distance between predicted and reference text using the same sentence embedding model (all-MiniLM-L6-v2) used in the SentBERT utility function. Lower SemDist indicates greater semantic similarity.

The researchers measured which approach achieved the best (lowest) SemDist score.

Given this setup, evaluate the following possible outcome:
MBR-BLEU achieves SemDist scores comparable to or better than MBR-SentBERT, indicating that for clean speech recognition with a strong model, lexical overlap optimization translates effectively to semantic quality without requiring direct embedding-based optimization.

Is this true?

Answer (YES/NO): NO